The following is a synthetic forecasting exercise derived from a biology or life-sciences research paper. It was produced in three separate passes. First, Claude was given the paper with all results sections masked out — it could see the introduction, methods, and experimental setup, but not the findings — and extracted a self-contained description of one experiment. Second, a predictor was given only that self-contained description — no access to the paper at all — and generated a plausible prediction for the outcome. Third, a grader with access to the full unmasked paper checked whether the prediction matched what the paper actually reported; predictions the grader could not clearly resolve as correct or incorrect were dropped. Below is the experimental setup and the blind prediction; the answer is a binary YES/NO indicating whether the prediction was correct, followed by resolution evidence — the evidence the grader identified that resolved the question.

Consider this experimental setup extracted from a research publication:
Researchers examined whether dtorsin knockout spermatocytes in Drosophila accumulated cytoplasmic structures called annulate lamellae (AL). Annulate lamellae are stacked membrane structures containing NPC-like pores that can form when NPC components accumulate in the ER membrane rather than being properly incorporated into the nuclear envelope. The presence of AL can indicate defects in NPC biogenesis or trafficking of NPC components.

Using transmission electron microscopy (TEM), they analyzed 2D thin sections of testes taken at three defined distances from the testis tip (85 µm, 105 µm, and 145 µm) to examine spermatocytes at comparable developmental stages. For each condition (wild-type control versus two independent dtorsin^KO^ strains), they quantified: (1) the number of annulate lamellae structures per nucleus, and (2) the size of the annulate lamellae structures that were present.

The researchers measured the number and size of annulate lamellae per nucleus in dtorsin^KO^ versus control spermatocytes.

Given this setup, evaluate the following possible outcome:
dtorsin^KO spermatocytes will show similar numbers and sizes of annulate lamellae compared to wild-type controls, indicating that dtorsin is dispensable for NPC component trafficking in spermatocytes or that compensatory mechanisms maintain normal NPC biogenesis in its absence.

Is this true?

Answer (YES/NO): NO